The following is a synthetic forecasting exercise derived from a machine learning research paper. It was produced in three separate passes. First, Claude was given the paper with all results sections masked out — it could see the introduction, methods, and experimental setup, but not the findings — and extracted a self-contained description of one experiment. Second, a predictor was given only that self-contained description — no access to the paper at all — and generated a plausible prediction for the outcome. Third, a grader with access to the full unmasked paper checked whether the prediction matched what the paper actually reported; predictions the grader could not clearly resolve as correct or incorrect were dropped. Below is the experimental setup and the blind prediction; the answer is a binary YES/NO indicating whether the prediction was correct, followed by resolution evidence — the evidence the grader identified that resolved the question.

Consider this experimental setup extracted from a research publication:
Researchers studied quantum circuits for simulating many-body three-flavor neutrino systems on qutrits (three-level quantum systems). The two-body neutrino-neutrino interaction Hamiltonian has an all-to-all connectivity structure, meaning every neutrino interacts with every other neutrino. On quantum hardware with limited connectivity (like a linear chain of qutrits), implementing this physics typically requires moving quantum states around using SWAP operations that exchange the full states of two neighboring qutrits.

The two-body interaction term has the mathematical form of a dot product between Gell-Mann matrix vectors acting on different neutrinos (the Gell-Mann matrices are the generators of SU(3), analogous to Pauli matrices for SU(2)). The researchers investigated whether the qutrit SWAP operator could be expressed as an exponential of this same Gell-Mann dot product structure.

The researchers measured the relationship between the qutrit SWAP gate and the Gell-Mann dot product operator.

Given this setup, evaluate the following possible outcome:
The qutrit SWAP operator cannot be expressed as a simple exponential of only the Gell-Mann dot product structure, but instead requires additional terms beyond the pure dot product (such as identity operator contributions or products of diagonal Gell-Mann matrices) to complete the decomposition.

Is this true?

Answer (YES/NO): NO